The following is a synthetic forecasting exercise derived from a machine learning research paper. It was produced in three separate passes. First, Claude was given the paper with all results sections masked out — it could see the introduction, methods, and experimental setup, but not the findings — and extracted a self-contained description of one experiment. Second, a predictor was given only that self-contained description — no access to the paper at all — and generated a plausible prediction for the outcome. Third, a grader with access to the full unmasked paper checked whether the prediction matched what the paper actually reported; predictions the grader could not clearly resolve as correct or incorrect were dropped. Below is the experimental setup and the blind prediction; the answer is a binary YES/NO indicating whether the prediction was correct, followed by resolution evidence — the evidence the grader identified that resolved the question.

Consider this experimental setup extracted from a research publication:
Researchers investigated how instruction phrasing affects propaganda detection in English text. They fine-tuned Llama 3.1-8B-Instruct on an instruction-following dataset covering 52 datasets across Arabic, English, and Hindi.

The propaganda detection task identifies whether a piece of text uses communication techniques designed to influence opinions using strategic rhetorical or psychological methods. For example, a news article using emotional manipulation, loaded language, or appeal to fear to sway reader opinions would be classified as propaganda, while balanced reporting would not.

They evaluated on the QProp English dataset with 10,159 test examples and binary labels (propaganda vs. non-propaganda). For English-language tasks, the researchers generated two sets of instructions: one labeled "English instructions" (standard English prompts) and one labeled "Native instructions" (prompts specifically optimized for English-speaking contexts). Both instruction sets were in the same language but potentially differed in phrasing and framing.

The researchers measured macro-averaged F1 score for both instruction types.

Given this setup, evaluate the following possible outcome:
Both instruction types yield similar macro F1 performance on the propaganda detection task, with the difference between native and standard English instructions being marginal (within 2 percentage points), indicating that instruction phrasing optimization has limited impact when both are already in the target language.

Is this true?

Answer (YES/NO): YES